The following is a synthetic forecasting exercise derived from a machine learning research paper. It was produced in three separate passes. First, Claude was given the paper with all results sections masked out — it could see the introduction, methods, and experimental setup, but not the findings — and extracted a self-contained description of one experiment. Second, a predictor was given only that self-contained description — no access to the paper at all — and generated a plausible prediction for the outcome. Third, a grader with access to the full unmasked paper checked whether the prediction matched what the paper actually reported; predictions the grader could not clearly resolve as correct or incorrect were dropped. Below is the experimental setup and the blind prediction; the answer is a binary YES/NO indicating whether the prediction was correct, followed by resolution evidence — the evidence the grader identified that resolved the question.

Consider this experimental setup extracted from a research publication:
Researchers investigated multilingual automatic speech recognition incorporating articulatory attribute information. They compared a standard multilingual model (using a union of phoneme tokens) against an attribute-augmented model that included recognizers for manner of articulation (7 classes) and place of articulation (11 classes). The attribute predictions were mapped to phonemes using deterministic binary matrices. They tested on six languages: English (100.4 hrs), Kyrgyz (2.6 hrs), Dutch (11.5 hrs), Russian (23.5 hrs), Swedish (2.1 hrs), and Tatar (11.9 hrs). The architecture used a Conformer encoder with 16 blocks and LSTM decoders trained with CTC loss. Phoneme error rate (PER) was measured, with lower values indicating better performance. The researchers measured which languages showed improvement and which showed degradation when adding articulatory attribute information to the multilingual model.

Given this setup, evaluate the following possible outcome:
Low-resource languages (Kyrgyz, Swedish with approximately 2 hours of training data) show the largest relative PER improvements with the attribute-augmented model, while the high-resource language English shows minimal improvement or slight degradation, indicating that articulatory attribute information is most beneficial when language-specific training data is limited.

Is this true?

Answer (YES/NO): NO